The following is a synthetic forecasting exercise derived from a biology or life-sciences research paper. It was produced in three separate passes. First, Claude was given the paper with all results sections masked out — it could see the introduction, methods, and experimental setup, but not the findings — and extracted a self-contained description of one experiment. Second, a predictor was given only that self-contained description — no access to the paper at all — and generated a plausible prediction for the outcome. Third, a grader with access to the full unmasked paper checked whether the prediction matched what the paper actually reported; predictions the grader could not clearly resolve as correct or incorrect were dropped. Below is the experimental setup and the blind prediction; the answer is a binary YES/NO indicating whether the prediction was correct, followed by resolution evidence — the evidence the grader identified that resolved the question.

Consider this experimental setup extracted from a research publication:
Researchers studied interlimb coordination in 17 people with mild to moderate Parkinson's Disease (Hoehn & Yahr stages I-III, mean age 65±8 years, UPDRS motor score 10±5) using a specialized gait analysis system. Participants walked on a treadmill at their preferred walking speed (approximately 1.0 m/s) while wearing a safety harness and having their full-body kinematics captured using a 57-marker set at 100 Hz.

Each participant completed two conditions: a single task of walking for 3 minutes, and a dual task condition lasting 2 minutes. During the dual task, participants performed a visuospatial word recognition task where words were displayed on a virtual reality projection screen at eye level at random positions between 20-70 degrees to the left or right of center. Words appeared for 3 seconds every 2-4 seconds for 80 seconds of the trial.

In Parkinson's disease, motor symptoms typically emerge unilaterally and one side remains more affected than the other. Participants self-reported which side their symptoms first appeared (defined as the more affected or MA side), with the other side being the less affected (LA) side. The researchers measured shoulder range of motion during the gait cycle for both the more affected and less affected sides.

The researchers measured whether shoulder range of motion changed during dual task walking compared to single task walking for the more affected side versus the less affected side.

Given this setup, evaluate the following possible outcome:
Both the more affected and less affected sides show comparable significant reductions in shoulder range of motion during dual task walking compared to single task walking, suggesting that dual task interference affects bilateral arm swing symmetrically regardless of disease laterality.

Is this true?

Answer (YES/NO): NO